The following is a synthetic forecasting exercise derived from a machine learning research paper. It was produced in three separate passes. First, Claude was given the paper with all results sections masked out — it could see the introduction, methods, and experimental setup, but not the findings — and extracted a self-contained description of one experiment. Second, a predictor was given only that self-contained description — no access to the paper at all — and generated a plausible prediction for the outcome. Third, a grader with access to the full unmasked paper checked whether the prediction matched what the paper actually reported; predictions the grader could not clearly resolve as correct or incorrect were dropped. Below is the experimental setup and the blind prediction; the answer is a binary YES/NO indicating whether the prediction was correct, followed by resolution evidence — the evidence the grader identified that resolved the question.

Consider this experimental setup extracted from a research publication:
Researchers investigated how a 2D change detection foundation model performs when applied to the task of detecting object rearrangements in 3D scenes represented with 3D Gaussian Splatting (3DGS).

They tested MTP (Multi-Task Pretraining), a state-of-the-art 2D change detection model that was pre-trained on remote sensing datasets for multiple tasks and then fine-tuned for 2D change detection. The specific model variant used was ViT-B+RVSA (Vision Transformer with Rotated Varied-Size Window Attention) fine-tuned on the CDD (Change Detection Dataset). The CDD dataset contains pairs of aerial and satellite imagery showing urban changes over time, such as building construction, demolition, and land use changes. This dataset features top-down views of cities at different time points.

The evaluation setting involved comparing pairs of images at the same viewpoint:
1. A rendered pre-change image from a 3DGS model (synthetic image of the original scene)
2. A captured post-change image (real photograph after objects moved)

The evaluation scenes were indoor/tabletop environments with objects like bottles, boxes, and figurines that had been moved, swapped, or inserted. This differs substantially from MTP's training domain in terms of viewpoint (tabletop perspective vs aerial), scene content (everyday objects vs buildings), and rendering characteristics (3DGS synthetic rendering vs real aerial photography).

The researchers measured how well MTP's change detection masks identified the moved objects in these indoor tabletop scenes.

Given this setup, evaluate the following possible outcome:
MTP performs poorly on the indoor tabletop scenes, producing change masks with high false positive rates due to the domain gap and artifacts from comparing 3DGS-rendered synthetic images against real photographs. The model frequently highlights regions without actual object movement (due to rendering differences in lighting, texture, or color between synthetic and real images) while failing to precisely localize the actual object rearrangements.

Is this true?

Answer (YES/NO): NO